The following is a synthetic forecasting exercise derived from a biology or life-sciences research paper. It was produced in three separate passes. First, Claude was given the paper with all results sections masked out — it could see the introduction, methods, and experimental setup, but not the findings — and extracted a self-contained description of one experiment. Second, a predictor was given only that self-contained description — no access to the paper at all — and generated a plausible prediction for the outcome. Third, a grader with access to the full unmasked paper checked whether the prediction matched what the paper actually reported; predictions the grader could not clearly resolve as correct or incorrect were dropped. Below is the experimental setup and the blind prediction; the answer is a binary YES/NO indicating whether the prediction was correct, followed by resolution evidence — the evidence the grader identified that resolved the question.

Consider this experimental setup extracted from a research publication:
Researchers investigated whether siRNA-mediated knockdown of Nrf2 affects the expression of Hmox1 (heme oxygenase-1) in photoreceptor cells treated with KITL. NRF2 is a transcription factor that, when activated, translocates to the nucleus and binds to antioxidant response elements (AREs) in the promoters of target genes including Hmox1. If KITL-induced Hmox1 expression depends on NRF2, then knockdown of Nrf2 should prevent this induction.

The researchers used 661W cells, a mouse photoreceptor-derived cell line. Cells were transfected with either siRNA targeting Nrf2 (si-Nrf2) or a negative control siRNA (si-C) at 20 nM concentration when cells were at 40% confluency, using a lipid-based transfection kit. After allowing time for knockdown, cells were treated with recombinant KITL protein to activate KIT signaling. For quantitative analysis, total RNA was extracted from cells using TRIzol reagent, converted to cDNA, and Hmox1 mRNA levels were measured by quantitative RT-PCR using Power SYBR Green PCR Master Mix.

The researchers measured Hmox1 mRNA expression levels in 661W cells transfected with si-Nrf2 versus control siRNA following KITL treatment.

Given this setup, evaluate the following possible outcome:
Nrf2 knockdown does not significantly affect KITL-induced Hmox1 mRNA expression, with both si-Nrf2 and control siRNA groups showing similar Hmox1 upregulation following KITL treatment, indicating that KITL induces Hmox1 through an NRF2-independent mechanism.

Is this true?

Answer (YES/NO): NO